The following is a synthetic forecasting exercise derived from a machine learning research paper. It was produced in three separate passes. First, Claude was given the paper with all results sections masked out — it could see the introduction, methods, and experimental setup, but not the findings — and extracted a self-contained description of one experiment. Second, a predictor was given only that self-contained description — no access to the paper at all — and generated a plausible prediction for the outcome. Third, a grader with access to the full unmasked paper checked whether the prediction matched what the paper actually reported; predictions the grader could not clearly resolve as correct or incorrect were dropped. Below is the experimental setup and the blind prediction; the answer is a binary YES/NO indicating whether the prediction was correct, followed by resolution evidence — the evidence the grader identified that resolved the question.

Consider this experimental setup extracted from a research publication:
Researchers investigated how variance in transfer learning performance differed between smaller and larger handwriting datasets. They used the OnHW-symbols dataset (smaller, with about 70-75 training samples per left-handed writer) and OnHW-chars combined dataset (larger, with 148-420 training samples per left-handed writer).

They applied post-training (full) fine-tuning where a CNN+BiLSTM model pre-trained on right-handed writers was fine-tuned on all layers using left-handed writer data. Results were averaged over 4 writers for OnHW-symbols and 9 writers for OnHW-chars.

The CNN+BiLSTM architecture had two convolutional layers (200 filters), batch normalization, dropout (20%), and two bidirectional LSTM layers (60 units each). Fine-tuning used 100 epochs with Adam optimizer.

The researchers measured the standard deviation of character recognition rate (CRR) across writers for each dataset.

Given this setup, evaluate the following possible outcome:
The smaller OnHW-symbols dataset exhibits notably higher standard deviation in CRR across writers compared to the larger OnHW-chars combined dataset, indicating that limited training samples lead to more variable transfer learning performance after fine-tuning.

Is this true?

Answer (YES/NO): NO